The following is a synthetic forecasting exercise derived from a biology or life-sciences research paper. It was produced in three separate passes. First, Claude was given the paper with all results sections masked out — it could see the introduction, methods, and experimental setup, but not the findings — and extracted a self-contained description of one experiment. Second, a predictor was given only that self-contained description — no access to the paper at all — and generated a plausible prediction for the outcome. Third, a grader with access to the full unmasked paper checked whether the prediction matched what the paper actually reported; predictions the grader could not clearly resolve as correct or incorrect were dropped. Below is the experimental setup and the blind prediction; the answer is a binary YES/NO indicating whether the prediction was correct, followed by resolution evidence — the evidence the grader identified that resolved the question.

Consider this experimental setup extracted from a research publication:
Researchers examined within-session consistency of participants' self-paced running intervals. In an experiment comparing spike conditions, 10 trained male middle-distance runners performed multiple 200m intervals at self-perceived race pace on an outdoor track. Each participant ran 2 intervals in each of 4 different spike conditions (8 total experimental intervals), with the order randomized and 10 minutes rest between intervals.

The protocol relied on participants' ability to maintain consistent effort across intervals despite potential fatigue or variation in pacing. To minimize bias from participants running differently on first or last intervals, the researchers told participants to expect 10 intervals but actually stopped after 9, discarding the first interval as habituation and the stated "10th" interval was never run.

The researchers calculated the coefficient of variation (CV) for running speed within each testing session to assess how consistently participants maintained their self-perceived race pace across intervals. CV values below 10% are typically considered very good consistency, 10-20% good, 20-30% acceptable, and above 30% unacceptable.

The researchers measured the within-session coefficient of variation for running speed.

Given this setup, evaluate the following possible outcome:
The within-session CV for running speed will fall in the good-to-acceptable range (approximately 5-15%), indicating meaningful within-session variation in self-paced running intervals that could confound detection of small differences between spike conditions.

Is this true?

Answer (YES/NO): NO